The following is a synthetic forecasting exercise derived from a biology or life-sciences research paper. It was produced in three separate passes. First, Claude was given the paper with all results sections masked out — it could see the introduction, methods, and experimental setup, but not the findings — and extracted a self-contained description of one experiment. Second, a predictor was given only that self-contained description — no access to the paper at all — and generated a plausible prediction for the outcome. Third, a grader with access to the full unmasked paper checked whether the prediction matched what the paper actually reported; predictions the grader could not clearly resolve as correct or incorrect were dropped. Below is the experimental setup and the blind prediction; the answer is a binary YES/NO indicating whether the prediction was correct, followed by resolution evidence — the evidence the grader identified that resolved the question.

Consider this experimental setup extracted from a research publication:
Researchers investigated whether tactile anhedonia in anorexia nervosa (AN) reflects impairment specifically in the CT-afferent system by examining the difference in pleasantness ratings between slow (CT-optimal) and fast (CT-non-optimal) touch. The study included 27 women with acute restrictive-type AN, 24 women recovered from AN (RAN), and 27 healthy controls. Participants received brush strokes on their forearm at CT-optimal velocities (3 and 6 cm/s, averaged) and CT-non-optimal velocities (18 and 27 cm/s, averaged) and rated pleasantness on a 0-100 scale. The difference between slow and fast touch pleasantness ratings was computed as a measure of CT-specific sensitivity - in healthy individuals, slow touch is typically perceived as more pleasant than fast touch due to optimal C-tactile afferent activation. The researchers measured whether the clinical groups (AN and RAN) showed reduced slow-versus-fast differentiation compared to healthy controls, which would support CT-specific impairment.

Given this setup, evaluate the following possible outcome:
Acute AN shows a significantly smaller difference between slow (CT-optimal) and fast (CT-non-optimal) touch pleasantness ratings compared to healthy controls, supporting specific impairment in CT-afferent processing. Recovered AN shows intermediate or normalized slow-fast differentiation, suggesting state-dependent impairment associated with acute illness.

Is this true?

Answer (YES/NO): NO